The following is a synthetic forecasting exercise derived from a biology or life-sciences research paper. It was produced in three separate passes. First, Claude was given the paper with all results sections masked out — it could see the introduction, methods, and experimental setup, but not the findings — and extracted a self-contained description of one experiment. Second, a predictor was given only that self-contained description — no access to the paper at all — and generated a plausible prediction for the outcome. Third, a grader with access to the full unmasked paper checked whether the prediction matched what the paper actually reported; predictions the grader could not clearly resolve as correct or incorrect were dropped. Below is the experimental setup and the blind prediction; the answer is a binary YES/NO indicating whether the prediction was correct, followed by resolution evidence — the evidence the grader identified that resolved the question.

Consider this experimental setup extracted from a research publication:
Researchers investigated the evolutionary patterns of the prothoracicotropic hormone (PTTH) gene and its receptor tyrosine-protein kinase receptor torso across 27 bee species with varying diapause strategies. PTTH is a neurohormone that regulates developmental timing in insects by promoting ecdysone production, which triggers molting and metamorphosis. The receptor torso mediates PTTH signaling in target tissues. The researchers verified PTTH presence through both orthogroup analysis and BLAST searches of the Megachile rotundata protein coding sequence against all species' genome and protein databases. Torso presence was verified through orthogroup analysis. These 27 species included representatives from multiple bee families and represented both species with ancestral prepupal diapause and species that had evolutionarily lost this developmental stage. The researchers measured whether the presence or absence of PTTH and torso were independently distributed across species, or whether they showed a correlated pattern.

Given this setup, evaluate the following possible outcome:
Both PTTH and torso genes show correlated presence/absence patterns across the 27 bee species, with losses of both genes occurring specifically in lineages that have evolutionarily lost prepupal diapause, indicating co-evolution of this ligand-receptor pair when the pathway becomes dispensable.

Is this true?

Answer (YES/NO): YES